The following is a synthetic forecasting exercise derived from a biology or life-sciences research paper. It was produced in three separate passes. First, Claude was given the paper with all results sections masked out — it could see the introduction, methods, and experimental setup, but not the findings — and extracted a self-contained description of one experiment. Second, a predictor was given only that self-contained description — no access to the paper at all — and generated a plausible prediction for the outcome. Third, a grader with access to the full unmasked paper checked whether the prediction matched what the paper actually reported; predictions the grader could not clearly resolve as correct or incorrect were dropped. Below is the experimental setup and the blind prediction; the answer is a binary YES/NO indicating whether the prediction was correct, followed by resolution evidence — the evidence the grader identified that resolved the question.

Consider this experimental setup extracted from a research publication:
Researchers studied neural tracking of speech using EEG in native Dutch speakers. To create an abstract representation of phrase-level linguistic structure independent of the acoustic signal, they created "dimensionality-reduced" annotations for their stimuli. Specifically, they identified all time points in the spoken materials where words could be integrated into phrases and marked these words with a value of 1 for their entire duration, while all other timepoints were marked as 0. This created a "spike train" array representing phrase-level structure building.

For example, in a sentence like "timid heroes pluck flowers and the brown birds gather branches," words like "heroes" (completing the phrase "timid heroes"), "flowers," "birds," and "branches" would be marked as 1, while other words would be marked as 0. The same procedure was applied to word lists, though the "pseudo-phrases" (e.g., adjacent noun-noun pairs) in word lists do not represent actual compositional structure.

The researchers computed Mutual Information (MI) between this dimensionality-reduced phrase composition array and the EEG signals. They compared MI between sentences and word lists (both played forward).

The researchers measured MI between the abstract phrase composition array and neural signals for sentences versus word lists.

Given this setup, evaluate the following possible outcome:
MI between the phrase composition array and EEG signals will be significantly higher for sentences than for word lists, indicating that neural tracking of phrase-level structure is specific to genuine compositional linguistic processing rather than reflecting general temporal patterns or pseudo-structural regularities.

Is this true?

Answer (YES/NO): YES